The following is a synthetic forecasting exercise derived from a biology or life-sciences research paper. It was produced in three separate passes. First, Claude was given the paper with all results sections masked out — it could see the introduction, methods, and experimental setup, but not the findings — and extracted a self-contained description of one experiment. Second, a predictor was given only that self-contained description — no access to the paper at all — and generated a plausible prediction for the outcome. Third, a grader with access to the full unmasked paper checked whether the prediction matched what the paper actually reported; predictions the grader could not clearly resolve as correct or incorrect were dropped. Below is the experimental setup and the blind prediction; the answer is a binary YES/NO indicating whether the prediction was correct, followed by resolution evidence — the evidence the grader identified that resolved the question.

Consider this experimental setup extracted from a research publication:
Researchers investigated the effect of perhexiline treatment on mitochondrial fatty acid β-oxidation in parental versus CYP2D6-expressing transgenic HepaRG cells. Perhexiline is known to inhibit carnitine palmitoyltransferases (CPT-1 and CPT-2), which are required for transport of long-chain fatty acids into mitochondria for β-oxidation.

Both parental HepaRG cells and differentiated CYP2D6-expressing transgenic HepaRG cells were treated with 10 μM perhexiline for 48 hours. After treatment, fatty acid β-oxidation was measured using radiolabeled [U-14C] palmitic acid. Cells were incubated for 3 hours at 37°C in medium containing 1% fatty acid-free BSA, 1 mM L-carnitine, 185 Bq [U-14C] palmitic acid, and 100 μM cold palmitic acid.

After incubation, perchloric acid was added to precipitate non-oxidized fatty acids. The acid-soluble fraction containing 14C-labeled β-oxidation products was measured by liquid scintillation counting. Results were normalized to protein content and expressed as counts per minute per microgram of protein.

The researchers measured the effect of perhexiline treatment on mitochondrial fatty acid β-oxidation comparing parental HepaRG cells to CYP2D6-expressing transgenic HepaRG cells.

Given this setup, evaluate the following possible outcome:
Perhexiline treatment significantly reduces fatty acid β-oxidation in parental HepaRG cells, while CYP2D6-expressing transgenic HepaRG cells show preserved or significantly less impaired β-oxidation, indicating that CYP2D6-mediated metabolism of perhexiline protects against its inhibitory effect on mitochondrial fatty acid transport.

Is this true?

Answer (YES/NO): YES